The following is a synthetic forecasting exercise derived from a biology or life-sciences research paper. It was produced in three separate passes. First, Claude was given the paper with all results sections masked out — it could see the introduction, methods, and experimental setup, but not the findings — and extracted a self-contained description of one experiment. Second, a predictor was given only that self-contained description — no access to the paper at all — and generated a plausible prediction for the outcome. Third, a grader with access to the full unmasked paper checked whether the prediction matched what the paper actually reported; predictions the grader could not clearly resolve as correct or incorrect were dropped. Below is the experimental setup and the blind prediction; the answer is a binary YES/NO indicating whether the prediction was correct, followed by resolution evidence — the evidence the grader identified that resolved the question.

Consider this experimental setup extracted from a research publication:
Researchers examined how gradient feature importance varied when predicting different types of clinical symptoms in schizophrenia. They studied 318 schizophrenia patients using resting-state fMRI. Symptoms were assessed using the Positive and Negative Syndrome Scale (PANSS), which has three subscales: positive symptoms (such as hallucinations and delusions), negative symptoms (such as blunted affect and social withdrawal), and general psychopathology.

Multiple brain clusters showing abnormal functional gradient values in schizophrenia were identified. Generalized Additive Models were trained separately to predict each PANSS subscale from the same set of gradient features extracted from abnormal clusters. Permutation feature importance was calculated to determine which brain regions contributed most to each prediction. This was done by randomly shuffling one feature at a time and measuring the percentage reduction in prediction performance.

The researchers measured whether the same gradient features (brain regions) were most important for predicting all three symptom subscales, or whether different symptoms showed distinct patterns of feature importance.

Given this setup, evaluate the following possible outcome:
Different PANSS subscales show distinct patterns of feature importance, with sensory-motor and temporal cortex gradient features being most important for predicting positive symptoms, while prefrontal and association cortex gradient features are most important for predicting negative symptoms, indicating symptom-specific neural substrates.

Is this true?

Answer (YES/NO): NO